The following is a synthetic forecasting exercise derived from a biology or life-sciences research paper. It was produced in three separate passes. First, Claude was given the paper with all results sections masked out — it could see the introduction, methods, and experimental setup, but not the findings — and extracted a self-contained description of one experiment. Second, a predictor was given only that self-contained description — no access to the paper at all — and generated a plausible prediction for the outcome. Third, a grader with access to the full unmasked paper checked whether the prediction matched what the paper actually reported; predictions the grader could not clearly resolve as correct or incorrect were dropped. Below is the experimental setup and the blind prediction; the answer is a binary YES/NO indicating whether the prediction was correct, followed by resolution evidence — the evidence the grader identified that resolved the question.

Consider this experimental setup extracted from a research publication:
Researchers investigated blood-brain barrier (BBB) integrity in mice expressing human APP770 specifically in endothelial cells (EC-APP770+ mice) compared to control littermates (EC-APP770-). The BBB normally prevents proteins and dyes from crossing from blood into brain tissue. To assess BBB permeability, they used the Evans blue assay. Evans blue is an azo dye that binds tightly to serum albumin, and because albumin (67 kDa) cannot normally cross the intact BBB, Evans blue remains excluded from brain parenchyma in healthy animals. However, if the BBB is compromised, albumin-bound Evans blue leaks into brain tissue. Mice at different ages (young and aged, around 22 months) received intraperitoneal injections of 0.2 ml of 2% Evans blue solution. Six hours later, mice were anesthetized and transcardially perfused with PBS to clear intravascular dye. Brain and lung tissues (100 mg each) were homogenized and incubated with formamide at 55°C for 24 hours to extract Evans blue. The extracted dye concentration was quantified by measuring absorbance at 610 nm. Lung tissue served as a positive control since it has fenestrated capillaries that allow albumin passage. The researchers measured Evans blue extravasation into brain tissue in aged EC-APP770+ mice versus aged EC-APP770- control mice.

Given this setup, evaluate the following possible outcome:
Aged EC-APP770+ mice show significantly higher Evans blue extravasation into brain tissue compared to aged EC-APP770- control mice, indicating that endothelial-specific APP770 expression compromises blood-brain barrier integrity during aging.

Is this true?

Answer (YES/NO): YES